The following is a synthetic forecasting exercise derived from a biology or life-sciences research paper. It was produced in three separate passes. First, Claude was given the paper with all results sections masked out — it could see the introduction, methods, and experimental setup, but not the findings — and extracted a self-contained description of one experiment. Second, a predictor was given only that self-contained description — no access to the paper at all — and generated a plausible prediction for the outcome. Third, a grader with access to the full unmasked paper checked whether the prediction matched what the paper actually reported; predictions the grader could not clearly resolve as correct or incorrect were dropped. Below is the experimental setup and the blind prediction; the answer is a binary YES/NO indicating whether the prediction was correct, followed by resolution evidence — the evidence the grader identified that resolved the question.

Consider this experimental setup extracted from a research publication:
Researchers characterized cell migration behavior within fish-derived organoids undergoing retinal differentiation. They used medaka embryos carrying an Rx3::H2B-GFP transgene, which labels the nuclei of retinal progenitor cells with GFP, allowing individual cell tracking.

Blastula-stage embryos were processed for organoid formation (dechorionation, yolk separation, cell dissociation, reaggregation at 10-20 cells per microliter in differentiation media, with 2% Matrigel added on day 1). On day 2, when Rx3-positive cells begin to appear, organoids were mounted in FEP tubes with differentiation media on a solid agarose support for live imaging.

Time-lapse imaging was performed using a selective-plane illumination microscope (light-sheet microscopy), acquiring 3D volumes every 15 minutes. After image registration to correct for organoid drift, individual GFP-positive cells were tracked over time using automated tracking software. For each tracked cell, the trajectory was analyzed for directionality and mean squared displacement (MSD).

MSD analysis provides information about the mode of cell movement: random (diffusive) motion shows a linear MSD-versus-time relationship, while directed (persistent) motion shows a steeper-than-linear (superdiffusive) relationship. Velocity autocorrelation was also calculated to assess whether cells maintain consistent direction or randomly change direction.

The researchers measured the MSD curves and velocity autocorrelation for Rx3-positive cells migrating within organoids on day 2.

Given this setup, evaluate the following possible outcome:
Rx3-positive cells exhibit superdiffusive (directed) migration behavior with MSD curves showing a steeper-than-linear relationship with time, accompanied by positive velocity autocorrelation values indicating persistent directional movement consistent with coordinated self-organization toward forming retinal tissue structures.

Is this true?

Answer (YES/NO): YES